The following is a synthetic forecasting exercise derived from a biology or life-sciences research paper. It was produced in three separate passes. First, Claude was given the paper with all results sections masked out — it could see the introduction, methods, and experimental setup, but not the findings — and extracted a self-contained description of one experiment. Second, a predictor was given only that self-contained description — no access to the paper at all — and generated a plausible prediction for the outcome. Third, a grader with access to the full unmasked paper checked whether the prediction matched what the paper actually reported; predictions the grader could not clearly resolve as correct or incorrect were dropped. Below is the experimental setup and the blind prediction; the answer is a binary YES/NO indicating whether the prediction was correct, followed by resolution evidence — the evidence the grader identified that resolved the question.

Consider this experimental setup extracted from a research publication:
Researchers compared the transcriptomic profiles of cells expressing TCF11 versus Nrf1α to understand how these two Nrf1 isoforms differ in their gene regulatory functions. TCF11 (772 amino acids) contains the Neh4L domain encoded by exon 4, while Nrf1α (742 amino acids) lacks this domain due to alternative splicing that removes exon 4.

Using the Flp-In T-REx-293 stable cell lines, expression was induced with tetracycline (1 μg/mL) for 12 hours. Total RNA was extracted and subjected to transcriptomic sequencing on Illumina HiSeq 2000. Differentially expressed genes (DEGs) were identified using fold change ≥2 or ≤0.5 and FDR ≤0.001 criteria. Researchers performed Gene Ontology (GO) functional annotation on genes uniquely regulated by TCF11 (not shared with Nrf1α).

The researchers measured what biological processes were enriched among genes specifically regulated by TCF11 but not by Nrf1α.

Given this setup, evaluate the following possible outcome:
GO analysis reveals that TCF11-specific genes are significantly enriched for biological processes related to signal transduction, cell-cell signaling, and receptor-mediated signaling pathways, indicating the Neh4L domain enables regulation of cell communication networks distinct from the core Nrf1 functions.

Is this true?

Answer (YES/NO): NO